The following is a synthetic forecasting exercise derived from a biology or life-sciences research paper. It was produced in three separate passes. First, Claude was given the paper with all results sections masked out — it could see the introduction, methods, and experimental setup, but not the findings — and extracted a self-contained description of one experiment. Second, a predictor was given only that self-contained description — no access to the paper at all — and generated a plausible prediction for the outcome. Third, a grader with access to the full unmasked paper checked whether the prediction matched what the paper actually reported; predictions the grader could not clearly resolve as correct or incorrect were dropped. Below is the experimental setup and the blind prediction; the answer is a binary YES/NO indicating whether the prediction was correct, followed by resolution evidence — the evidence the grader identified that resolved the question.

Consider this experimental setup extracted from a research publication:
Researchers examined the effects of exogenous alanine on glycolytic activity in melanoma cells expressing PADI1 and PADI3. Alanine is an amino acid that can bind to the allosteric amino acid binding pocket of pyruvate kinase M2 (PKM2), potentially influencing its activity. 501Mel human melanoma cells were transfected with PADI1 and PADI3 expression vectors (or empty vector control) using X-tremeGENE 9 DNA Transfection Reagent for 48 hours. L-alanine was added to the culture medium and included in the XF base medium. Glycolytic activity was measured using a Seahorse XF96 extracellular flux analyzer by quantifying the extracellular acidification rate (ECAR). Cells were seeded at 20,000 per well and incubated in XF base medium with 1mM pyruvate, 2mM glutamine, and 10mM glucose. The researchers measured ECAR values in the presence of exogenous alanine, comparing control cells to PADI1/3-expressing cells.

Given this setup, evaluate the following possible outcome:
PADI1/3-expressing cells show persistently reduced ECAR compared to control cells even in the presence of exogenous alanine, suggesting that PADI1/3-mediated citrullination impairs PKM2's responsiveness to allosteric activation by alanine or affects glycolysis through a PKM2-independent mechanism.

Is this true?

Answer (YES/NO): NO